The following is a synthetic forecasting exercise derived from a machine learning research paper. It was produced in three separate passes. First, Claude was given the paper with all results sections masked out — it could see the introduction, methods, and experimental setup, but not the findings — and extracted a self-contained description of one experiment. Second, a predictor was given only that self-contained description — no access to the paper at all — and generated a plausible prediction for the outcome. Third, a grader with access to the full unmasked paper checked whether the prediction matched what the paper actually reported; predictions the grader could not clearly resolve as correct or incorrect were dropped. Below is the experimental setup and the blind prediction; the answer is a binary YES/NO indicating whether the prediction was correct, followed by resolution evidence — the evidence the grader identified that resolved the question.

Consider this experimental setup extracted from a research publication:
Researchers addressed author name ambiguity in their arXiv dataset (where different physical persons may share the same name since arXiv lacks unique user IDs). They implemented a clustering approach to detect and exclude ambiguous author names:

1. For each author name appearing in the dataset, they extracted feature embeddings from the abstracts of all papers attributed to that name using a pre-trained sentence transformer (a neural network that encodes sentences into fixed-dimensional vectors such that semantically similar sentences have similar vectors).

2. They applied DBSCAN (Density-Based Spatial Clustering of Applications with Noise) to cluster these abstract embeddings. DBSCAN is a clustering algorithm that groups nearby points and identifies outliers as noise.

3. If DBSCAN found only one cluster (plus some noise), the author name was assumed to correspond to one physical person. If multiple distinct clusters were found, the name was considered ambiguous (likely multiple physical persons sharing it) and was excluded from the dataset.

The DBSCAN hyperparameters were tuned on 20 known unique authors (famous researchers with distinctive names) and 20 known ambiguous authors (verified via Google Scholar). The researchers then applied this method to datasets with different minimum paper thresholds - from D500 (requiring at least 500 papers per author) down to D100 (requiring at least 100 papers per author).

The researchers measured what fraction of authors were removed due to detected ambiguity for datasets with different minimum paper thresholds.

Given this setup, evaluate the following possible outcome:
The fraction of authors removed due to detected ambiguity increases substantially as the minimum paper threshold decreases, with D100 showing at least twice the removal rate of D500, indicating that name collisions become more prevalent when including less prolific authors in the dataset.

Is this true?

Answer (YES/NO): NO